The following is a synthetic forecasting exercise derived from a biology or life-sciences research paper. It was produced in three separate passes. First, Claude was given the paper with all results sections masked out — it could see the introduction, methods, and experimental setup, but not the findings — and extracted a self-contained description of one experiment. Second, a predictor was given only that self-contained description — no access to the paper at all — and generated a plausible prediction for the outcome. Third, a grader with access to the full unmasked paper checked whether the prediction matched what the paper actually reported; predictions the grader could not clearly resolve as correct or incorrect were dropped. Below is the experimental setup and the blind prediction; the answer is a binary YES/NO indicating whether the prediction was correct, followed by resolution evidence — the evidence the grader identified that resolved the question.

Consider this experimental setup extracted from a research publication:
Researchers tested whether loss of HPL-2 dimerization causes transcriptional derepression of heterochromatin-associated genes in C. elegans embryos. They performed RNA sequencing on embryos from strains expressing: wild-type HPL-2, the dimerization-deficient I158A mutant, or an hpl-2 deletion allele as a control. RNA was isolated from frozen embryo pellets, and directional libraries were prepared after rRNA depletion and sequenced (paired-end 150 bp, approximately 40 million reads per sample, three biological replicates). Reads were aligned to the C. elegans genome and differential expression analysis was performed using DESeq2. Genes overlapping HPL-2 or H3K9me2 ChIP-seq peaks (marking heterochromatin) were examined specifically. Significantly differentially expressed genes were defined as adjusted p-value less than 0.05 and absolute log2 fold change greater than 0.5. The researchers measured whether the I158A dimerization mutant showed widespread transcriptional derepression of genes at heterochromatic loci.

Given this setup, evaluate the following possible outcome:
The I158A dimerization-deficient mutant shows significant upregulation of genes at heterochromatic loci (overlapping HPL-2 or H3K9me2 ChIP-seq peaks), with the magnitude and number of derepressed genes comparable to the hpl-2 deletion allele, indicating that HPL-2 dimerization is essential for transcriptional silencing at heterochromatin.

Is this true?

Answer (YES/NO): NO